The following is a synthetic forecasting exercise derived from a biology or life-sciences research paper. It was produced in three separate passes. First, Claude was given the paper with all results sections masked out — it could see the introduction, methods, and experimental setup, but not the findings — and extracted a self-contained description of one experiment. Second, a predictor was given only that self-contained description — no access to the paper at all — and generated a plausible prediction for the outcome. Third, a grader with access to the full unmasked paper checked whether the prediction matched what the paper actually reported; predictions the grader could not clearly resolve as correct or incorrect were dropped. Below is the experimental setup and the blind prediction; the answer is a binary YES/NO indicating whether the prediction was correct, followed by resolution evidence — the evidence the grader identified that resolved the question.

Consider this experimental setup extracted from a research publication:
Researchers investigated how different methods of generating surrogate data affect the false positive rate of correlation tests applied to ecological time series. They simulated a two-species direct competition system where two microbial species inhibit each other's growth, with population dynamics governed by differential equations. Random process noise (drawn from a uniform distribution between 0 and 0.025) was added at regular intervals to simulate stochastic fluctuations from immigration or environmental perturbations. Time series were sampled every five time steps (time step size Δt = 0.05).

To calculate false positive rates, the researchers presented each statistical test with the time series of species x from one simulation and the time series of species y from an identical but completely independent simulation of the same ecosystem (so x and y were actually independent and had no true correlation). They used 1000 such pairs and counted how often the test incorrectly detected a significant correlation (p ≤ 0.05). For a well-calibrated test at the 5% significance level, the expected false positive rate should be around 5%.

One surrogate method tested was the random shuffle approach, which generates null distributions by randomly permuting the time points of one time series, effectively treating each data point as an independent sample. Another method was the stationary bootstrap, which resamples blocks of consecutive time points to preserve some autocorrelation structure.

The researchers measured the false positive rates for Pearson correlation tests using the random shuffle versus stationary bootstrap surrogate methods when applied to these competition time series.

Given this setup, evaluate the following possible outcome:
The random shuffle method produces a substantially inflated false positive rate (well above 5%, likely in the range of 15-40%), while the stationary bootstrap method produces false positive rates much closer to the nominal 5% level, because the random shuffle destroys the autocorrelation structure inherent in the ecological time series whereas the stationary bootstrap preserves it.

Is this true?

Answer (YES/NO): NO